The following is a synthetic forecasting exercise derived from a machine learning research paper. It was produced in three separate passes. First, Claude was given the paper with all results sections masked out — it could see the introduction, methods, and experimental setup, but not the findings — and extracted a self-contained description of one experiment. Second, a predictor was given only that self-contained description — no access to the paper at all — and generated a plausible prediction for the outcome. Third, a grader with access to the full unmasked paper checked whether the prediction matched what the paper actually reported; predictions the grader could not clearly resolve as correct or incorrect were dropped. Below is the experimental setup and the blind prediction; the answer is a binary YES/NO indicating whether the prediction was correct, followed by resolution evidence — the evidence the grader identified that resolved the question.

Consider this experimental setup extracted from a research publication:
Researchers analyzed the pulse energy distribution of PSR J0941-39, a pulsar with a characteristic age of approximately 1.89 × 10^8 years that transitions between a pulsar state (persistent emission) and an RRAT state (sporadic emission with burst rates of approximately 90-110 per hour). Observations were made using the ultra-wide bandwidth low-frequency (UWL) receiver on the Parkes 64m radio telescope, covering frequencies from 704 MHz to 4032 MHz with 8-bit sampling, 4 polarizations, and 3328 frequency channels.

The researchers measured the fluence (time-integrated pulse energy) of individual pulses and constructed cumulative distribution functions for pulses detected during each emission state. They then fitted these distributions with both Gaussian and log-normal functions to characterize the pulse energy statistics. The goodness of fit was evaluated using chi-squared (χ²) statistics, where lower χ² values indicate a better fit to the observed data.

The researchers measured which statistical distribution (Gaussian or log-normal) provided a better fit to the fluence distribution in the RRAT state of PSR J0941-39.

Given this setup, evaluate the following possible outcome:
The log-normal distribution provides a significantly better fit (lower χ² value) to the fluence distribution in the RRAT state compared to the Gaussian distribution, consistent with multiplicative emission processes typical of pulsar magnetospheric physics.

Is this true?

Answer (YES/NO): YES